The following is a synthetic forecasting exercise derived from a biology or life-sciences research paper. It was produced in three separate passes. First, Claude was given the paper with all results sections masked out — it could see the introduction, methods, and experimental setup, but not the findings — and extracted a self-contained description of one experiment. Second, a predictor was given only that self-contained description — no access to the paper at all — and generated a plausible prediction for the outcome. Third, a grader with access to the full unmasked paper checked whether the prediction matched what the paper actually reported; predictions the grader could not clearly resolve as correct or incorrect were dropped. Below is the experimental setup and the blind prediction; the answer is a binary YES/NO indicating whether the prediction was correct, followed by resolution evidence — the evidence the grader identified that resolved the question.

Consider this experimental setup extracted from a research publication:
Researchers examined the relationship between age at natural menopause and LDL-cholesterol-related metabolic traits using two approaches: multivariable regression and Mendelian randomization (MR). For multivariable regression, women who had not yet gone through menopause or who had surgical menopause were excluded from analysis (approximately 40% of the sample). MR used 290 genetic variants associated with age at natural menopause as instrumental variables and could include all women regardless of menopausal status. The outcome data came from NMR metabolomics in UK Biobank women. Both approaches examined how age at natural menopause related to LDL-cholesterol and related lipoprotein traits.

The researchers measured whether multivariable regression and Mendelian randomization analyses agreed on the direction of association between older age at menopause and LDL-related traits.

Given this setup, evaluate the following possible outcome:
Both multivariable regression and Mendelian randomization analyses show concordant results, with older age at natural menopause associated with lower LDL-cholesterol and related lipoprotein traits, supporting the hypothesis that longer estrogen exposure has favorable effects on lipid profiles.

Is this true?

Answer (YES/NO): NO